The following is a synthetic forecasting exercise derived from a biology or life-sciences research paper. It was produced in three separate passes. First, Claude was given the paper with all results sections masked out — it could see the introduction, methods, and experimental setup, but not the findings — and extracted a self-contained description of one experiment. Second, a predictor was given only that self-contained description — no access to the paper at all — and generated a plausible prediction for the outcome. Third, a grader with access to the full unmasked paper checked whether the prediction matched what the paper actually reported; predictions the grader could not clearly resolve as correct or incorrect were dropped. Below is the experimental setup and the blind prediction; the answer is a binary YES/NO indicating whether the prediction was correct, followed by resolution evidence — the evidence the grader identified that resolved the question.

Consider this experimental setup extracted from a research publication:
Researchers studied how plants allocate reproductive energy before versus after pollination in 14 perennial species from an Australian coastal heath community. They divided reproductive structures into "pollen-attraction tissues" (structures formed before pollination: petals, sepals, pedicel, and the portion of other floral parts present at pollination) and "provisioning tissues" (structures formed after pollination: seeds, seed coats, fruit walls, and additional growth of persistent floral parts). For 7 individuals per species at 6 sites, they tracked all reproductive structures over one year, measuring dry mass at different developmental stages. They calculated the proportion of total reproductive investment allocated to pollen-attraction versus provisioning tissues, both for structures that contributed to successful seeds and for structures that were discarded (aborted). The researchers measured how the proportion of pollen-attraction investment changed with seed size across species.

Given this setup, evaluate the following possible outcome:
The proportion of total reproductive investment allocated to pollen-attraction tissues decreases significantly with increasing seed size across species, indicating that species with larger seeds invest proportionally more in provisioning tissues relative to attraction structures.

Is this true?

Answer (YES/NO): YES